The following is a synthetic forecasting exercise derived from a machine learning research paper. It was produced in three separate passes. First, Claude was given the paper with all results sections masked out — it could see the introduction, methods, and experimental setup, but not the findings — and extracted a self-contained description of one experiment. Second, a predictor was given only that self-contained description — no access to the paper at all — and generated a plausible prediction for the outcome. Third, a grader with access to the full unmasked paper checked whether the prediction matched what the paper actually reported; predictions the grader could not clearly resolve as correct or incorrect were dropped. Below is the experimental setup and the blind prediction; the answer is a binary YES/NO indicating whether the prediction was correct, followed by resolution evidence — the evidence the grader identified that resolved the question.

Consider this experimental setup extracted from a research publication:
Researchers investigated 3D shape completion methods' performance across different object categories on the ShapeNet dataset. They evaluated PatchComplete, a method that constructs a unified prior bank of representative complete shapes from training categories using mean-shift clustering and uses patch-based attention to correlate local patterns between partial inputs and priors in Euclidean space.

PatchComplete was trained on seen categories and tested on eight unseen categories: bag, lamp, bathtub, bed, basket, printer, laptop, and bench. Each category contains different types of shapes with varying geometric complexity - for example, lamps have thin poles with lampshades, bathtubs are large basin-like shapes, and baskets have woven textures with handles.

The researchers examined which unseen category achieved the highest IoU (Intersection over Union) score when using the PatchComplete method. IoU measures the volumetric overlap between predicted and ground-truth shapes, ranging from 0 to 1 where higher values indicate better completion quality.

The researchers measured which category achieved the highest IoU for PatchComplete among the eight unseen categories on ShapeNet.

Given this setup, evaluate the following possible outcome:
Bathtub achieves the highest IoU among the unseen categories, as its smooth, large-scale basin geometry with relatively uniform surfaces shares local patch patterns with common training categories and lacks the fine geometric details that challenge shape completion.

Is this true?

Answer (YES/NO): YES